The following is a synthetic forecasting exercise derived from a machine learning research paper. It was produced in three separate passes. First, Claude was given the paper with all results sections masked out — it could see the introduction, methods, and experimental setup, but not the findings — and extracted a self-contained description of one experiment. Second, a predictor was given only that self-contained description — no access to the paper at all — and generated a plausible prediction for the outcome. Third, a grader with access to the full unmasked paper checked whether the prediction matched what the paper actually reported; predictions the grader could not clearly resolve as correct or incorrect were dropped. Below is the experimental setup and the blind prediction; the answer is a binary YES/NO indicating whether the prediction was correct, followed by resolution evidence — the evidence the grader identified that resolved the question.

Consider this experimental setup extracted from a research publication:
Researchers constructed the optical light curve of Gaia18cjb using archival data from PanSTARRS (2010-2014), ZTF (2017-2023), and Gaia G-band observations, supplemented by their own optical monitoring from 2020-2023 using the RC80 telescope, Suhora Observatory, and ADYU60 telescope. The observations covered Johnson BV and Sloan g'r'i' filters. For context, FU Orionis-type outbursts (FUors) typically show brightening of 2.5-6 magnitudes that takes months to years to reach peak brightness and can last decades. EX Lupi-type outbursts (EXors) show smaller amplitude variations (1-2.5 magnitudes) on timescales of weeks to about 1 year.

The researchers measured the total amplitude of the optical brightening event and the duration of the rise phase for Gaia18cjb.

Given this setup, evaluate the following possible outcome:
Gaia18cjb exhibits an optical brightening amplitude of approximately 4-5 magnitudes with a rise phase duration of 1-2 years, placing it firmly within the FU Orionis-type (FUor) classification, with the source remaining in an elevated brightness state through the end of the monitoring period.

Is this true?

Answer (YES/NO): NO